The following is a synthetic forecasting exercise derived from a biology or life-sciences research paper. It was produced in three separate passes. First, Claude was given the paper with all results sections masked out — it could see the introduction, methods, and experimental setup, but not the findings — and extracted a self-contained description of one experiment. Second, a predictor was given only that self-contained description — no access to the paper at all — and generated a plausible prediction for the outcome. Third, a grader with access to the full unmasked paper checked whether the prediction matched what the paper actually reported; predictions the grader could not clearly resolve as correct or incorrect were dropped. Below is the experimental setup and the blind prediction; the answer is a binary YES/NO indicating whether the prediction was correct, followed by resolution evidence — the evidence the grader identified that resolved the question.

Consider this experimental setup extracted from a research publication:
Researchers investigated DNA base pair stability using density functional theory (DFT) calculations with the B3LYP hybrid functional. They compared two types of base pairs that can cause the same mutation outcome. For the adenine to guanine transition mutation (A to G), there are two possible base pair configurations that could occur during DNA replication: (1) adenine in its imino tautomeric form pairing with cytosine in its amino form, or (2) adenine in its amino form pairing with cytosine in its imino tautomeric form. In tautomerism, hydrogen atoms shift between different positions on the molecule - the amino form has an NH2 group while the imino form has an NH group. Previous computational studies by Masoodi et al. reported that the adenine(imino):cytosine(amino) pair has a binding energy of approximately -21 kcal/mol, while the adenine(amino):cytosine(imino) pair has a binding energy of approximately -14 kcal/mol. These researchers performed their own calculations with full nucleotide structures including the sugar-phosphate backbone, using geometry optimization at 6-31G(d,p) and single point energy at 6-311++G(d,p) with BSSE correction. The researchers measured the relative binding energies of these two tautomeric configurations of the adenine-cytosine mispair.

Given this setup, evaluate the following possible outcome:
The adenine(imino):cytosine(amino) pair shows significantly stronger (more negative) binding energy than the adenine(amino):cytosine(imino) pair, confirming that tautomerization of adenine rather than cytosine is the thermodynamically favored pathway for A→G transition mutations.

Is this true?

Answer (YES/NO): YES